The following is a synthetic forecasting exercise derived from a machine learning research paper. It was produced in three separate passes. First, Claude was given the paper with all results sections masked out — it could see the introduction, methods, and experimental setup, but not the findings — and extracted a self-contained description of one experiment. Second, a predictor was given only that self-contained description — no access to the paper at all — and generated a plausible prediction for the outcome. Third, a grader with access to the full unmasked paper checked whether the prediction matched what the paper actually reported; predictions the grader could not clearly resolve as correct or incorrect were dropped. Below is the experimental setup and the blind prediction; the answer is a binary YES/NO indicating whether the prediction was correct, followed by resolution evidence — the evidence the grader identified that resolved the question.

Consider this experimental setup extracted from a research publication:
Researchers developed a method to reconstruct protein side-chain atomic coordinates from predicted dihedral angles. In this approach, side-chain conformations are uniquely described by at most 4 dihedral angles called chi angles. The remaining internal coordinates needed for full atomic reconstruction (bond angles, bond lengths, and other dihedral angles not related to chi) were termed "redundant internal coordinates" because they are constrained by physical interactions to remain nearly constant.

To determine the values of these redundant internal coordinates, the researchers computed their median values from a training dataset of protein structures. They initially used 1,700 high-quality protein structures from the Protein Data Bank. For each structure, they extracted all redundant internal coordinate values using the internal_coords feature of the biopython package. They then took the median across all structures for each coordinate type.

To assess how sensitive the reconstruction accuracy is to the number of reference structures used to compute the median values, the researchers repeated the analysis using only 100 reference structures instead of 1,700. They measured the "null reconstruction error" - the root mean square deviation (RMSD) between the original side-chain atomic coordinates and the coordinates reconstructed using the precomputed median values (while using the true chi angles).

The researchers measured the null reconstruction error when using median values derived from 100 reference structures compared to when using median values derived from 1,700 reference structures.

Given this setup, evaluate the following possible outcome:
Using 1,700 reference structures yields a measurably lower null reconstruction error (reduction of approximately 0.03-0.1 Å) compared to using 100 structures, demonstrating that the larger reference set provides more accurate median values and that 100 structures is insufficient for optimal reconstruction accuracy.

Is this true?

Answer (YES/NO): NO